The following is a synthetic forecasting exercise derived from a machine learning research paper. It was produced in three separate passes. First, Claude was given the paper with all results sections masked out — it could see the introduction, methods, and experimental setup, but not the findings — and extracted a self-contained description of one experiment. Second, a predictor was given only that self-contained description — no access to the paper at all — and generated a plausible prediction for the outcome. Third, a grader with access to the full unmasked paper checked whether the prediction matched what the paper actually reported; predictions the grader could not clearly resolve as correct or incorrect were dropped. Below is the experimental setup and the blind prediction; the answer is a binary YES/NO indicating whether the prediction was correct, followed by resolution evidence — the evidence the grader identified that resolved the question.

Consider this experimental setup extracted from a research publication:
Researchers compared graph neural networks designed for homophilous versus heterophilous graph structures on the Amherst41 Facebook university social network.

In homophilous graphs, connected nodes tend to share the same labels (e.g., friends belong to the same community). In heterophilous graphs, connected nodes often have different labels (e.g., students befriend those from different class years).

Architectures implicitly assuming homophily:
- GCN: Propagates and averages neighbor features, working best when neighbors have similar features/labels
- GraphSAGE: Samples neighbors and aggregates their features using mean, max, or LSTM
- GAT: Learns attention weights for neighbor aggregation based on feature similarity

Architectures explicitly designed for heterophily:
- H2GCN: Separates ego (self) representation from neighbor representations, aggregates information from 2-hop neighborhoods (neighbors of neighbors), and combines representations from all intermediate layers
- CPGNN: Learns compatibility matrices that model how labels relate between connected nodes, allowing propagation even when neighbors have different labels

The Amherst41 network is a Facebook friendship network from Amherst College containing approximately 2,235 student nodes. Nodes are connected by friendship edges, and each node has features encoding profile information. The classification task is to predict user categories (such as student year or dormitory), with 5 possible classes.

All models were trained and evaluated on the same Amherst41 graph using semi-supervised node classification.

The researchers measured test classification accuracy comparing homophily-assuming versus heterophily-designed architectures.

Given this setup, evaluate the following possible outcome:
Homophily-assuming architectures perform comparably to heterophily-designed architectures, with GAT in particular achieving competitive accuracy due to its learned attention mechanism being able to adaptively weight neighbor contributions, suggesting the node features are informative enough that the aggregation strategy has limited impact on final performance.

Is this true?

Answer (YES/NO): YES